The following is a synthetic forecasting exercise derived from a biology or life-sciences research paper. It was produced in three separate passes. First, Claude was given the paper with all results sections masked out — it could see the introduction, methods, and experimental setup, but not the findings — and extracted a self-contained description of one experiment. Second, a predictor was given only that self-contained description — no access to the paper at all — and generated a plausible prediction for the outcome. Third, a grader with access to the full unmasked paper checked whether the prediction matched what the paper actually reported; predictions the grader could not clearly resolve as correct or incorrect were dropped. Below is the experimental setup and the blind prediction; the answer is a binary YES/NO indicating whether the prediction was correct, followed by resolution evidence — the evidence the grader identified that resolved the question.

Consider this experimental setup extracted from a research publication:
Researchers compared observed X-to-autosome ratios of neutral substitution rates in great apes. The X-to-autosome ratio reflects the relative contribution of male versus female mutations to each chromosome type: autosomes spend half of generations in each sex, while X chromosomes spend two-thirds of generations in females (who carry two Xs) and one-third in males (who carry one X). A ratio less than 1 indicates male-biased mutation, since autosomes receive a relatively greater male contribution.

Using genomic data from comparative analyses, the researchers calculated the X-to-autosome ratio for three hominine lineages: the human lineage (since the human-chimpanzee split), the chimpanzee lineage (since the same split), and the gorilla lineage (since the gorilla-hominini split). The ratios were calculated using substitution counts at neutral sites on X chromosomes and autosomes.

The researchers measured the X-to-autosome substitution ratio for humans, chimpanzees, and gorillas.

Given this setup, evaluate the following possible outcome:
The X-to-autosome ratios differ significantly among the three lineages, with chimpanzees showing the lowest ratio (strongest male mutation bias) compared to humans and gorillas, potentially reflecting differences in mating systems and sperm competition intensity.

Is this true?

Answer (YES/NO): YES